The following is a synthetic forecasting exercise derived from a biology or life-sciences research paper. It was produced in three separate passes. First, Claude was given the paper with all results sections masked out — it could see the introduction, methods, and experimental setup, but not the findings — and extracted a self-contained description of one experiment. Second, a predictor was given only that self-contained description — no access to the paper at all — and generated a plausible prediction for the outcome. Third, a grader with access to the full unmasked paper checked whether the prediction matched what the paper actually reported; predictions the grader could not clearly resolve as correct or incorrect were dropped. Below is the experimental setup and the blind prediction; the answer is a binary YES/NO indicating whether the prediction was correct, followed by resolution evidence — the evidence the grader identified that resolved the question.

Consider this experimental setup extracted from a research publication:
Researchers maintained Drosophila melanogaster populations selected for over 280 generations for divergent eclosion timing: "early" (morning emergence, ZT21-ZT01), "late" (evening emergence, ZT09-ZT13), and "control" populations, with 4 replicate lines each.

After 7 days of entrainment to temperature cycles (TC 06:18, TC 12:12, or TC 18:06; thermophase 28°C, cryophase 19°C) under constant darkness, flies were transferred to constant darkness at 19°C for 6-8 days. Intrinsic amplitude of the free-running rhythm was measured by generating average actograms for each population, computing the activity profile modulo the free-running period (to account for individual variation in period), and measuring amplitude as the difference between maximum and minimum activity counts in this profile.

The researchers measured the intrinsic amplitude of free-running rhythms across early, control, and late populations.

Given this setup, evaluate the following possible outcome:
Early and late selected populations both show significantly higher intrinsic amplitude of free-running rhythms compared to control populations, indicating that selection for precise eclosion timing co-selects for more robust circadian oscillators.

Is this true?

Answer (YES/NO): NO